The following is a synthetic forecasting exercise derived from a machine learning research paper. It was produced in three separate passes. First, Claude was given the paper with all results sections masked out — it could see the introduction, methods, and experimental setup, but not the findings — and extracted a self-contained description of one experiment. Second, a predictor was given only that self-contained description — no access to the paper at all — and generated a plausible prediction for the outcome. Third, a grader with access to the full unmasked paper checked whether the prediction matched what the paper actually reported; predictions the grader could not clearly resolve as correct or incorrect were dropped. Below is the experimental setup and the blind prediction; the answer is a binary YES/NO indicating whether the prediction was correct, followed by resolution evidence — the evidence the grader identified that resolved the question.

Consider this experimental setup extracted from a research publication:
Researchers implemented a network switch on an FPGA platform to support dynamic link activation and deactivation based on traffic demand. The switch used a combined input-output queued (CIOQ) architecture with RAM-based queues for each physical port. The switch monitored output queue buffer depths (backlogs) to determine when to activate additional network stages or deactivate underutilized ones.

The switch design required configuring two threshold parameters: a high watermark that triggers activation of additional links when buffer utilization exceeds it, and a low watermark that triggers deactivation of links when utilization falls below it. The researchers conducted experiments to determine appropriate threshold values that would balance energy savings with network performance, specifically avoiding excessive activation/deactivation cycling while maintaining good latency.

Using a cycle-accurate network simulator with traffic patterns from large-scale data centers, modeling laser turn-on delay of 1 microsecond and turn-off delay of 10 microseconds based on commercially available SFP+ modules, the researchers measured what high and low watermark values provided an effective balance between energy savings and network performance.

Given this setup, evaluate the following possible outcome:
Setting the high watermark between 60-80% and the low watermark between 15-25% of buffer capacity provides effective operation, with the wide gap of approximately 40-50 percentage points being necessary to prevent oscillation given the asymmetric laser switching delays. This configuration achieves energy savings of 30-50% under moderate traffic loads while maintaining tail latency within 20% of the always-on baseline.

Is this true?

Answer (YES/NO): NO